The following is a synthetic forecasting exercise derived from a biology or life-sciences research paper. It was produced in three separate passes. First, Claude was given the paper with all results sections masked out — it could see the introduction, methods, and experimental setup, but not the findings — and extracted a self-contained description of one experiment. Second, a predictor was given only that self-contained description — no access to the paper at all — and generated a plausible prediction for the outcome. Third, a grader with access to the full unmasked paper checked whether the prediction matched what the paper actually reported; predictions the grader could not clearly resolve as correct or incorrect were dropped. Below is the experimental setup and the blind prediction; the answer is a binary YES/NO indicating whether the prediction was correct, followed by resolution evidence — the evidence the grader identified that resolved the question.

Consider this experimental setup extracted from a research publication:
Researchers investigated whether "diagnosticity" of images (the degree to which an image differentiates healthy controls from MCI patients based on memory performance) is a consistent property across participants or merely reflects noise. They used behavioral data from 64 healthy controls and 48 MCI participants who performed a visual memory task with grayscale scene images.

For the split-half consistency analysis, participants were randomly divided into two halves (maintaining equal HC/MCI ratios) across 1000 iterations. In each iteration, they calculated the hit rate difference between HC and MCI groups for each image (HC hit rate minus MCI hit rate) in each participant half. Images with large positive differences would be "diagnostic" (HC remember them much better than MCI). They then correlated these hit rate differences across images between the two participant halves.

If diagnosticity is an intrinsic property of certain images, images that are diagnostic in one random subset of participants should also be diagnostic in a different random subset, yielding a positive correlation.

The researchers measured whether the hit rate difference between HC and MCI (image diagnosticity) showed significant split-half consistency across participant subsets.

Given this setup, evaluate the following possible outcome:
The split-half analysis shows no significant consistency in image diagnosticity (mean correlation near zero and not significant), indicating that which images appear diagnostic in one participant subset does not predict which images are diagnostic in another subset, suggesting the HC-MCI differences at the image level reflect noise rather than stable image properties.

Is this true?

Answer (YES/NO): NO